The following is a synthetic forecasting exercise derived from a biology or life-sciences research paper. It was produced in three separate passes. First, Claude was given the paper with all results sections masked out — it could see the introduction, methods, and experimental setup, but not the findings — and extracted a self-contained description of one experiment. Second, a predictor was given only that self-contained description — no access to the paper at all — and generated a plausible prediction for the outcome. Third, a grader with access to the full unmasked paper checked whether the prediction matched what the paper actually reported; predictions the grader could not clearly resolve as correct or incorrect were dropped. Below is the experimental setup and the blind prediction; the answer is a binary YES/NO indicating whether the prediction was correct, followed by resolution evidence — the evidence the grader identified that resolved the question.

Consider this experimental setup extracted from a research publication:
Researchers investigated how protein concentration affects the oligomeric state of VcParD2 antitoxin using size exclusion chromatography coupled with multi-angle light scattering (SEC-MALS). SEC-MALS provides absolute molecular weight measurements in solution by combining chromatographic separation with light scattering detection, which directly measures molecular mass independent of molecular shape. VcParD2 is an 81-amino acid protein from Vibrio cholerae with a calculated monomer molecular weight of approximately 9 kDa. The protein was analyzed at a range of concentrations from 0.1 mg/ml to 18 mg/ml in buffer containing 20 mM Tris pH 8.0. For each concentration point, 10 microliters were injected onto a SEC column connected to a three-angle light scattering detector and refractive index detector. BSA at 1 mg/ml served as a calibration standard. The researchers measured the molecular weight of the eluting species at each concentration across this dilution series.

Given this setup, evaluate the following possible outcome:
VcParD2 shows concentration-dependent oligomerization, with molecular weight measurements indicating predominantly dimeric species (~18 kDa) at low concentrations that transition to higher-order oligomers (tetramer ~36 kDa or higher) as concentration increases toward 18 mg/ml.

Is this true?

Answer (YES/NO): NO